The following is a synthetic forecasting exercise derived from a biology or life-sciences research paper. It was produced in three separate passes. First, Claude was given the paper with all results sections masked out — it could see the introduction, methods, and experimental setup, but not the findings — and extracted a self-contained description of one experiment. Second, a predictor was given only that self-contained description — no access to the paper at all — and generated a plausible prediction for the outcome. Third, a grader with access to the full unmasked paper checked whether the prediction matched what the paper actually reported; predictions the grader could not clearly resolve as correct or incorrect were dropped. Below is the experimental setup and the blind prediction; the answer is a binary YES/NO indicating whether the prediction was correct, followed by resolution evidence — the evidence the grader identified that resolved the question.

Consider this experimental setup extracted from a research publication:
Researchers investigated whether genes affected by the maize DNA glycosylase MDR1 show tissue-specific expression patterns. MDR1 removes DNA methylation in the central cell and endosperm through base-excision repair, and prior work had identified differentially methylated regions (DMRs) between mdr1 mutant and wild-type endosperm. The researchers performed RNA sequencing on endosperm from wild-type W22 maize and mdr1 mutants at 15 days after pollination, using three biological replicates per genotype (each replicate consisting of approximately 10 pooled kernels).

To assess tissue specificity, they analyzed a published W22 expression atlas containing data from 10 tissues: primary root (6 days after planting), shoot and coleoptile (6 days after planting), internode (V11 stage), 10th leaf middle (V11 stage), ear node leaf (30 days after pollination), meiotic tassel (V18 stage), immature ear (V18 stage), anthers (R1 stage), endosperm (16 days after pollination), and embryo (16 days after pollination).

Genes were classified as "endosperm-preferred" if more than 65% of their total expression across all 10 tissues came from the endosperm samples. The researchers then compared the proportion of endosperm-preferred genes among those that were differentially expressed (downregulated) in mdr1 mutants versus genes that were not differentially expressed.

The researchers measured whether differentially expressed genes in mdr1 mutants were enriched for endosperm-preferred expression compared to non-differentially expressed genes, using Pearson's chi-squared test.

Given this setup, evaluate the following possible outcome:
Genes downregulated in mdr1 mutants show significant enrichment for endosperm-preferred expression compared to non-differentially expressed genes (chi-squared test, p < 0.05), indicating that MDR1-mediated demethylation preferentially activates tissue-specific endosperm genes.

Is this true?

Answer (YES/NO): YES